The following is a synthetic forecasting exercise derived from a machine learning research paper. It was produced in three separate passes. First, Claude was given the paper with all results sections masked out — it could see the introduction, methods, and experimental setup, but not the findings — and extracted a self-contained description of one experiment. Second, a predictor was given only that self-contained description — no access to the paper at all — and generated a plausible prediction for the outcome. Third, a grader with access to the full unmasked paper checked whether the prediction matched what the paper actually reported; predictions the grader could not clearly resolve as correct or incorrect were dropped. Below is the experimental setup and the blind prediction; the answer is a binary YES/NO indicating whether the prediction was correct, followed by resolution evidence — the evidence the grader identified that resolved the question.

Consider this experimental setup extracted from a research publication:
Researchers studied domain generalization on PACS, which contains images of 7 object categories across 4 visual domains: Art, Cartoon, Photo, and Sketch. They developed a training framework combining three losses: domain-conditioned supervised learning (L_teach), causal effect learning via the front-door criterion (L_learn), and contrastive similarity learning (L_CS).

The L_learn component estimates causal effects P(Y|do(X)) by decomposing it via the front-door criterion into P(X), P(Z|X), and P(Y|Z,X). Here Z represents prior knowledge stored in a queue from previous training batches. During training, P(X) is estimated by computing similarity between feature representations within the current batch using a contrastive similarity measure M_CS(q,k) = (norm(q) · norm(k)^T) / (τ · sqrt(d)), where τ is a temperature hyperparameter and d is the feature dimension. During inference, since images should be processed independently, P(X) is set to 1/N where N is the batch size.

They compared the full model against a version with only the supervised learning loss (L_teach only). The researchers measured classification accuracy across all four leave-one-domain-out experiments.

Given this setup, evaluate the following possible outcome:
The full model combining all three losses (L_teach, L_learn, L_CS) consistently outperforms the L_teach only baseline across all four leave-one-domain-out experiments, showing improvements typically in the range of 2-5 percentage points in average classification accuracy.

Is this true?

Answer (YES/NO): NO